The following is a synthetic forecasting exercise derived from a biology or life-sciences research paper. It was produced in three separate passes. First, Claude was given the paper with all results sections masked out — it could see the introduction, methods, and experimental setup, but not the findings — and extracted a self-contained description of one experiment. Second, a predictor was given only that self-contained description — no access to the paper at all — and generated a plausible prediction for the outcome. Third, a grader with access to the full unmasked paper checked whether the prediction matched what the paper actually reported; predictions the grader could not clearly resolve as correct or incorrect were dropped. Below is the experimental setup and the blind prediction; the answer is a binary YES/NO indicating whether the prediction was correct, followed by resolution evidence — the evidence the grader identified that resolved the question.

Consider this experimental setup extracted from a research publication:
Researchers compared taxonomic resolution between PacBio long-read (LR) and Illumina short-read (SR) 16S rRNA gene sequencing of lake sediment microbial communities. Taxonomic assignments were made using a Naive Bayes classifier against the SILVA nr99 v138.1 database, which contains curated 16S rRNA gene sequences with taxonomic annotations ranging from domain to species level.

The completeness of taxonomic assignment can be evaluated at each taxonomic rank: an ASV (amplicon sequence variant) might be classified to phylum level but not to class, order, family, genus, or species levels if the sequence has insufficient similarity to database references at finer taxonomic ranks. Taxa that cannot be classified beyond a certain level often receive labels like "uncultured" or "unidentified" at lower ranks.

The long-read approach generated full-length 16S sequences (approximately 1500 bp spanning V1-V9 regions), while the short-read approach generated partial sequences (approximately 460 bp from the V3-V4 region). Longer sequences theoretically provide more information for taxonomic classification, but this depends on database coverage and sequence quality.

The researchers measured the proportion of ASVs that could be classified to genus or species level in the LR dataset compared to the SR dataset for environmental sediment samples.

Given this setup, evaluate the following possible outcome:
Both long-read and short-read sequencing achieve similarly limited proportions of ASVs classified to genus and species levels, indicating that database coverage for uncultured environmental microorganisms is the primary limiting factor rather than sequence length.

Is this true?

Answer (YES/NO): NO